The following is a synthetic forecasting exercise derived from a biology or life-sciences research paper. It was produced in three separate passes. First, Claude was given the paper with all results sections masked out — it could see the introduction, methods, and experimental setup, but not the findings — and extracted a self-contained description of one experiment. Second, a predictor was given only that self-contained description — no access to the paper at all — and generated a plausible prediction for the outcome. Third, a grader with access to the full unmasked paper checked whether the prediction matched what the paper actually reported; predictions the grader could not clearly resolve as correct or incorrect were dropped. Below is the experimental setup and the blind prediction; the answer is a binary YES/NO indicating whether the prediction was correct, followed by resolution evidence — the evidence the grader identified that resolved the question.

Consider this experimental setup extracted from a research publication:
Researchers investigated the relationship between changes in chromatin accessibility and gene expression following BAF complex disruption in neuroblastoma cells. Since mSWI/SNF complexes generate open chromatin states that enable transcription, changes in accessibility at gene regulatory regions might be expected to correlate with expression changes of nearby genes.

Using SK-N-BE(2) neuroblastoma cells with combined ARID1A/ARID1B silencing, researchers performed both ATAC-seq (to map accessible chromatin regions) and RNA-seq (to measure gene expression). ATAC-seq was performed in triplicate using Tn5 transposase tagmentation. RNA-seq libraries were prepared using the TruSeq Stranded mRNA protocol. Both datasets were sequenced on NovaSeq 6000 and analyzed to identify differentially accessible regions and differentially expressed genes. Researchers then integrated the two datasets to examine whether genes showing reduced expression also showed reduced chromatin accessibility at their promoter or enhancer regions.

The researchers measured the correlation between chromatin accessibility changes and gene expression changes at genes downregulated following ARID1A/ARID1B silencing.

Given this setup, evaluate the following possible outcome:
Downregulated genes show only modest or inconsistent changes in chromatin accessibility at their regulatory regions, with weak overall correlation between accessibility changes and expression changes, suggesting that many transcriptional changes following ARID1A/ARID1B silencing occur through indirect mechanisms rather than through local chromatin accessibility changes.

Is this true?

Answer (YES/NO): NO